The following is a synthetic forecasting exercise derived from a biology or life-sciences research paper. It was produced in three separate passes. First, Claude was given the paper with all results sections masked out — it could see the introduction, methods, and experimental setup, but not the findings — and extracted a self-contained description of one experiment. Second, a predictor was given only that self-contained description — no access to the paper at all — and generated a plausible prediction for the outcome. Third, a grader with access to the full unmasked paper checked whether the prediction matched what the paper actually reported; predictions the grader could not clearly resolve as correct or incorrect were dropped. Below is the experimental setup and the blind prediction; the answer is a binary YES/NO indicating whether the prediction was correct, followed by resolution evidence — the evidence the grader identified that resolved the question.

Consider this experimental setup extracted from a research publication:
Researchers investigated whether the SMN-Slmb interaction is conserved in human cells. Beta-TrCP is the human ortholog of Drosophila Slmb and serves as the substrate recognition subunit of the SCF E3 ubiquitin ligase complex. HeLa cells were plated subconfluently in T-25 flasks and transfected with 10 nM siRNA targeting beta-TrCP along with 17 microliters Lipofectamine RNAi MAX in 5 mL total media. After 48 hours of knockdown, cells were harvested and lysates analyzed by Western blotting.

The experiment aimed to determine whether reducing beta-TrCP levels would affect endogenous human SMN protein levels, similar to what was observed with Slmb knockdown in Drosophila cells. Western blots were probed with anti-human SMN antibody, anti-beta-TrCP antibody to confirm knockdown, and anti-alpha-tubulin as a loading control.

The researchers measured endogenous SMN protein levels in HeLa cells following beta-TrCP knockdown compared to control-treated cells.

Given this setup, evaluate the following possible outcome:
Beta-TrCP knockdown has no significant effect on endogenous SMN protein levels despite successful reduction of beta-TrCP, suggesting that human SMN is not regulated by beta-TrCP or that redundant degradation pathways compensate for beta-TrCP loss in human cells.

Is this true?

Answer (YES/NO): NO